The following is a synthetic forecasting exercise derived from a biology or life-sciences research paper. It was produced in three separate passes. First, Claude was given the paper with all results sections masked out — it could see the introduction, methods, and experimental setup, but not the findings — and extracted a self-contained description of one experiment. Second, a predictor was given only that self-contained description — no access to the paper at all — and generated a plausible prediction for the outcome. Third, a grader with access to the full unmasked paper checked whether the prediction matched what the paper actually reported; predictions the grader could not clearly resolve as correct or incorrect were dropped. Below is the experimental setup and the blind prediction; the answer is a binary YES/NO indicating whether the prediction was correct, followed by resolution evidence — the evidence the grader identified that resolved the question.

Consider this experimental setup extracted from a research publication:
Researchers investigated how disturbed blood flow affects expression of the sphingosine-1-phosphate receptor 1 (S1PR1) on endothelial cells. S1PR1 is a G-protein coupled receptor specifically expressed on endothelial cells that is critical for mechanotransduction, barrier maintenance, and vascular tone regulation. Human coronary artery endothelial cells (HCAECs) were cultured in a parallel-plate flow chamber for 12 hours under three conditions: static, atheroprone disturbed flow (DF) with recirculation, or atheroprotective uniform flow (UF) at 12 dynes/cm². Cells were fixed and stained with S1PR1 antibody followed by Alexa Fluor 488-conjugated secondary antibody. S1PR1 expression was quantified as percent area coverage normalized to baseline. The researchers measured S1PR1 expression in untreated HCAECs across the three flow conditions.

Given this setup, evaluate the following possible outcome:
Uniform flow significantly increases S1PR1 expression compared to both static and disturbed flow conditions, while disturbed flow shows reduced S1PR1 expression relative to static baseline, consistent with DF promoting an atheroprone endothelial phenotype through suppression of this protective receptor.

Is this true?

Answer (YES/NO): NO